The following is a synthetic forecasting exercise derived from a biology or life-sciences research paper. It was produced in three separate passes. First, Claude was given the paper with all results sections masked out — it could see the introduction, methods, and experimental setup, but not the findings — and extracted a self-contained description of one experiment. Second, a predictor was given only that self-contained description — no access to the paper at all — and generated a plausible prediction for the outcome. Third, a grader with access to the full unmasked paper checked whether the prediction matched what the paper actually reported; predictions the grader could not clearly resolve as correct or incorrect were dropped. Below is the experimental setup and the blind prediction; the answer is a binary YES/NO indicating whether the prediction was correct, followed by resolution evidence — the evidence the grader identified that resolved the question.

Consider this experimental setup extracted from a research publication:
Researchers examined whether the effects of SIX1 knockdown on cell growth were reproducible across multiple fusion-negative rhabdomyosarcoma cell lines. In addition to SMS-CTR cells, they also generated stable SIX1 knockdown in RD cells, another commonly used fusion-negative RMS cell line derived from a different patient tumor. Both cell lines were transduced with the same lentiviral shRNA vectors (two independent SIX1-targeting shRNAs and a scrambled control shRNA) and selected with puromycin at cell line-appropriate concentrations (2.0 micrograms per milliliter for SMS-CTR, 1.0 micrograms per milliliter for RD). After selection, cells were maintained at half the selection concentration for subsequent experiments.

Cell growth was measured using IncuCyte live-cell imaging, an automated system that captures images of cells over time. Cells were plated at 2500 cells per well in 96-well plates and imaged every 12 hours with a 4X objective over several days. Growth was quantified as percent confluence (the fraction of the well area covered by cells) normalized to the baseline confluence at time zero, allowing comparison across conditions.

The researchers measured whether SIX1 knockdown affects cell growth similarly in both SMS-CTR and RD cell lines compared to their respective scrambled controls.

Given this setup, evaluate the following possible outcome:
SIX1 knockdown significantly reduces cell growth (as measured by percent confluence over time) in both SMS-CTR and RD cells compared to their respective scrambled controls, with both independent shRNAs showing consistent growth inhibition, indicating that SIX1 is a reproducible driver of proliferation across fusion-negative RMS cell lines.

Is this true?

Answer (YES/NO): YES